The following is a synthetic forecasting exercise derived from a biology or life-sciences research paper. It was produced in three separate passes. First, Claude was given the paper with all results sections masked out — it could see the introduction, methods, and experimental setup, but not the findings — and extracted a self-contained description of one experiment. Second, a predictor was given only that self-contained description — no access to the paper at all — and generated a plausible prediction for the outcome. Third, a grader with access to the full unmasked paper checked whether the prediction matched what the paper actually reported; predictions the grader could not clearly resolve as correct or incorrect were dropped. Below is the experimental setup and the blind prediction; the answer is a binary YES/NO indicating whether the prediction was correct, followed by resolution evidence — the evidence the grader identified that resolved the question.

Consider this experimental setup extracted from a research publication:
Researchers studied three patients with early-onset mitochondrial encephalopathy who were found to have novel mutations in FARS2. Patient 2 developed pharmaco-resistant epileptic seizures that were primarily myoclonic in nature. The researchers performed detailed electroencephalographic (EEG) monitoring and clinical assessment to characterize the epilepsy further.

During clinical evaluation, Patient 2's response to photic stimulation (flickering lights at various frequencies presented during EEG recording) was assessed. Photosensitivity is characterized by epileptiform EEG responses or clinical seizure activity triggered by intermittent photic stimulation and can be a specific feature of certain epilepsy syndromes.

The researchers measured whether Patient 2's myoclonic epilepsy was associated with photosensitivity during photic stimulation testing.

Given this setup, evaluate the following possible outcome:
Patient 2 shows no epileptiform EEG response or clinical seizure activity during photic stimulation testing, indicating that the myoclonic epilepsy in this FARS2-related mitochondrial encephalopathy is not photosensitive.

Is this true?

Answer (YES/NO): NO